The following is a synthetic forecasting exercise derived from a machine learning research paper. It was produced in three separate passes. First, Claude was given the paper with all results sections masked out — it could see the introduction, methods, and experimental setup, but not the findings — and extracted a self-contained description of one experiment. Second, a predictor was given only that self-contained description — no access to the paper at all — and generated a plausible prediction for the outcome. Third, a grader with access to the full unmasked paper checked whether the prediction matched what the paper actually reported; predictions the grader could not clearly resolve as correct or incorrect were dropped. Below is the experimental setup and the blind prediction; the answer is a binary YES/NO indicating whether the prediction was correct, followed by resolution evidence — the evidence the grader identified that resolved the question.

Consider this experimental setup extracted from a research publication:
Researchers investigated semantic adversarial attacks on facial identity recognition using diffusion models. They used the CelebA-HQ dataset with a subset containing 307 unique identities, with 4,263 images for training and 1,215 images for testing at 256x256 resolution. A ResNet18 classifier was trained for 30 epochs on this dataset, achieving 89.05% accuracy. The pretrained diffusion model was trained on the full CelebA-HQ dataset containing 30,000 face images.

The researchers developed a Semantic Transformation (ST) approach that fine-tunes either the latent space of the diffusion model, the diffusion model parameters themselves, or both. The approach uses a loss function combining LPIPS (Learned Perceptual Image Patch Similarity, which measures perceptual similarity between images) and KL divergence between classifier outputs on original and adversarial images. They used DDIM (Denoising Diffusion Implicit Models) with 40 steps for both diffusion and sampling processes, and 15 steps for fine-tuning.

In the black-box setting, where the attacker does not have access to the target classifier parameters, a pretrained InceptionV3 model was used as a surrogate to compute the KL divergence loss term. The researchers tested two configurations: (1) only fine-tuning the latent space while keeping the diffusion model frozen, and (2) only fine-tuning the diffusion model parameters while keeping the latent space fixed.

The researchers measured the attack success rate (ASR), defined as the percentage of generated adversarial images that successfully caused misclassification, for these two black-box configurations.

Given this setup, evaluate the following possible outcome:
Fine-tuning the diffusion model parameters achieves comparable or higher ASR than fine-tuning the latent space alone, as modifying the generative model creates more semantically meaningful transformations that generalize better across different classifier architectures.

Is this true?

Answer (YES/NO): YES